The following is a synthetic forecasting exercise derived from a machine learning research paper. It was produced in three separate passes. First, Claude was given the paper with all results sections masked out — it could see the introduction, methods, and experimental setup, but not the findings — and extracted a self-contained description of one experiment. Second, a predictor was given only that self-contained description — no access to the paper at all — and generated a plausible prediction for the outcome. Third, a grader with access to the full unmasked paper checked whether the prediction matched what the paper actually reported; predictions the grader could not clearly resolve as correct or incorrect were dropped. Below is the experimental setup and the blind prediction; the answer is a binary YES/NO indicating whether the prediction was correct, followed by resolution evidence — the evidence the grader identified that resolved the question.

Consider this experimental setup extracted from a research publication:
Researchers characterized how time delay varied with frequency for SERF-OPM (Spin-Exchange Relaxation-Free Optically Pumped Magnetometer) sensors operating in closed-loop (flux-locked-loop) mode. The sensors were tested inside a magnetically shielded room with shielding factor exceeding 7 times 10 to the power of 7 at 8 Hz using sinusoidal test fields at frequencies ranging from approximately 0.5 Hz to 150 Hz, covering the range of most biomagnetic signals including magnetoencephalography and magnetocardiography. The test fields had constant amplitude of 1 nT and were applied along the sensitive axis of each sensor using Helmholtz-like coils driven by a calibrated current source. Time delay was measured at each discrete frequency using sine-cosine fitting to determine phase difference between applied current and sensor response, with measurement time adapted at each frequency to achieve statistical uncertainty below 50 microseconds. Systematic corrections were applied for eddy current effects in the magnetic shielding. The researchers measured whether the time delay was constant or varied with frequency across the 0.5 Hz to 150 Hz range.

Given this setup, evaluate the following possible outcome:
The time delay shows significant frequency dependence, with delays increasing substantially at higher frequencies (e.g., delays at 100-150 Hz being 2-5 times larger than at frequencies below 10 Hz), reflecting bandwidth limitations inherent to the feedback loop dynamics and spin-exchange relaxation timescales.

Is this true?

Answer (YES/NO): NO